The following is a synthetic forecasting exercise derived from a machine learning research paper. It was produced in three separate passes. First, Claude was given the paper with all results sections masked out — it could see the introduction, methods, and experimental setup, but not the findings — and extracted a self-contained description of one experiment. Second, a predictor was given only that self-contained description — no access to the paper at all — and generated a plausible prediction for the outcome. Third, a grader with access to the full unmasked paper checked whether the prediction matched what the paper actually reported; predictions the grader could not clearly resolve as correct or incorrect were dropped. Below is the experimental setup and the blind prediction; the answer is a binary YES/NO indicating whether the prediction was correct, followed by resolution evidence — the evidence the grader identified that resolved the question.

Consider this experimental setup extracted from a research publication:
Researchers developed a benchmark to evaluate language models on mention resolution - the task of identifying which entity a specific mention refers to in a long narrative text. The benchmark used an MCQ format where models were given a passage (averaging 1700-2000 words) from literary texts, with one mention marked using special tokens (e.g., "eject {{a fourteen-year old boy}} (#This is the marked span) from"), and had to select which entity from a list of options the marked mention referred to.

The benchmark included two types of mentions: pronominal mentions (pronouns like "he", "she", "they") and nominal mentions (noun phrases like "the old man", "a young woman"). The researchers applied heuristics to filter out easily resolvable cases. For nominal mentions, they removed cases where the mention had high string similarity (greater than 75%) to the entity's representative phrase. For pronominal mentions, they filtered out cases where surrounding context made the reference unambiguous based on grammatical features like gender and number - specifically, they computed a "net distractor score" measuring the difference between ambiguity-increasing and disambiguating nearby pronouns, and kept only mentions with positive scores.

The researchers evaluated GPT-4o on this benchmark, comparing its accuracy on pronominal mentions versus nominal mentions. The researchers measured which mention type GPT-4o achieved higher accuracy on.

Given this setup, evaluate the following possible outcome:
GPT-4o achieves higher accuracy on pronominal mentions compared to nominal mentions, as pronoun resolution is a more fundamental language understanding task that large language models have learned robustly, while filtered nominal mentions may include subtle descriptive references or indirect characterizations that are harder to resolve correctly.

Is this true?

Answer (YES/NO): NO